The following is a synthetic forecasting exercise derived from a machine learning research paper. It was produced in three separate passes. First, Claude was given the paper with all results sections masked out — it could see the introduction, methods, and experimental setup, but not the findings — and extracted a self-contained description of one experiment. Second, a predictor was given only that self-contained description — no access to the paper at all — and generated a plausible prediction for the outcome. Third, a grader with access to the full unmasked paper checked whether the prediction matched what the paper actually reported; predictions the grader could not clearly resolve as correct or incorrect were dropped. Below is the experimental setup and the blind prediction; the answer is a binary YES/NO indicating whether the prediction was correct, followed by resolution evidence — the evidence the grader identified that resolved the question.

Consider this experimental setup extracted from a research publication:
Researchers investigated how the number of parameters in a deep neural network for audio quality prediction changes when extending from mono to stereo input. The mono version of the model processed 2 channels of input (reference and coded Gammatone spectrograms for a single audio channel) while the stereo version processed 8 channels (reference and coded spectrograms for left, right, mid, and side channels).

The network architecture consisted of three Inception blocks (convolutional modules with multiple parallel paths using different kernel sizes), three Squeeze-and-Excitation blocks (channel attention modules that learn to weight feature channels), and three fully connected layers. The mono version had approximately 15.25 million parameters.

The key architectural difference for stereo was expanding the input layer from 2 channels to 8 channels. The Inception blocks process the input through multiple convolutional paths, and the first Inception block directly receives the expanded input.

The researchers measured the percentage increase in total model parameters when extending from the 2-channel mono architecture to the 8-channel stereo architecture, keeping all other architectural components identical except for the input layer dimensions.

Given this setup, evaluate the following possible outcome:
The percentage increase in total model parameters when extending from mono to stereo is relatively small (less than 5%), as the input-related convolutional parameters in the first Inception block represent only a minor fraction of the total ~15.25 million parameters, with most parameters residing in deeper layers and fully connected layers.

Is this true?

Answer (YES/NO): YES